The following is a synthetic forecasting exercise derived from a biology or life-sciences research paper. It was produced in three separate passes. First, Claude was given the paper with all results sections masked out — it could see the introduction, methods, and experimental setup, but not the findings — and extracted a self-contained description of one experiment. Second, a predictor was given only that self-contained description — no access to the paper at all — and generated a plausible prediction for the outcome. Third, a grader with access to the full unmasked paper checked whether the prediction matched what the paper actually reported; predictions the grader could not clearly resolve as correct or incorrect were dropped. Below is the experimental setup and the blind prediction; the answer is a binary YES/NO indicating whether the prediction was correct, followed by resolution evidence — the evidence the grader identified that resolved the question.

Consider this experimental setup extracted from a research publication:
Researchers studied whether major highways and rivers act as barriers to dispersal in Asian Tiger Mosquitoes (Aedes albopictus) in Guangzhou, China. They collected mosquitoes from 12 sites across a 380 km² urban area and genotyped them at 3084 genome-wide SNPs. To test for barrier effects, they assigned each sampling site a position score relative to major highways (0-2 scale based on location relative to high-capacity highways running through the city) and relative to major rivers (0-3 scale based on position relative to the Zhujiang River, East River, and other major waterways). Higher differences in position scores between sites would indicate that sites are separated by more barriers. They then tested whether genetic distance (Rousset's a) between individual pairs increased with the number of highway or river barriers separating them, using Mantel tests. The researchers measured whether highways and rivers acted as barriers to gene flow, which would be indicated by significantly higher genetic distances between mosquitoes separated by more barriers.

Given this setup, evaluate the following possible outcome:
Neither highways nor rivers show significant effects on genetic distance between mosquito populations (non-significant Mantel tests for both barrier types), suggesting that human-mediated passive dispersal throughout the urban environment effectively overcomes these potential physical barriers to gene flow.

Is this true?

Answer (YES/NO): NO